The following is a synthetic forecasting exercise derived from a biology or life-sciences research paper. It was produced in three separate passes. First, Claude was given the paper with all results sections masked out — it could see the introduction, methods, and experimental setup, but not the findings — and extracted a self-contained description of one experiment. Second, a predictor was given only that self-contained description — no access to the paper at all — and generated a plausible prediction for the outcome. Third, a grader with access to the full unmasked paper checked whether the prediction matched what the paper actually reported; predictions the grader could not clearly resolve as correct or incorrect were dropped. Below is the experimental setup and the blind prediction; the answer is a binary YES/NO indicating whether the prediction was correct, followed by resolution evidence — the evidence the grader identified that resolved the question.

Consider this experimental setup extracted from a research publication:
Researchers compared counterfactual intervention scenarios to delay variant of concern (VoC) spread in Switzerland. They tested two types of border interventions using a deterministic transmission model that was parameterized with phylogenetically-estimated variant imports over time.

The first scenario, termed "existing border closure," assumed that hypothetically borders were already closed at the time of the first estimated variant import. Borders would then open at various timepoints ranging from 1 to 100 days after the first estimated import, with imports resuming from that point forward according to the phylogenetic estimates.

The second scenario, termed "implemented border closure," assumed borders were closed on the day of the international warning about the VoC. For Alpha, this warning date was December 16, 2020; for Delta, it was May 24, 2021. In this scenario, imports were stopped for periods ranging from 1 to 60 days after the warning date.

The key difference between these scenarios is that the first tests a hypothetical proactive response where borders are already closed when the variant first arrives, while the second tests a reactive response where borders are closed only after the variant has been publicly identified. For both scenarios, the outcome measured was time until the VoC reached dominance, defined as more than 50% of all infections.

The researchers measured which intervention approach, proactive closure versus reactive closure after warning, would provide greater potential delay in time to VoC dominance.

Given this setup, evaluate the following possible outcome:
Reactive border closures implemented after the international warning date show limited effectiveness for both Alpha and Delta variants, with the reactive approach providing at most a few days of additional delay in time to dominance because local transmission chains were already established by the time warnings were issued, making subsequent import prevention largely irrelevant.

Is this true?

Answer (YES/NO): YES